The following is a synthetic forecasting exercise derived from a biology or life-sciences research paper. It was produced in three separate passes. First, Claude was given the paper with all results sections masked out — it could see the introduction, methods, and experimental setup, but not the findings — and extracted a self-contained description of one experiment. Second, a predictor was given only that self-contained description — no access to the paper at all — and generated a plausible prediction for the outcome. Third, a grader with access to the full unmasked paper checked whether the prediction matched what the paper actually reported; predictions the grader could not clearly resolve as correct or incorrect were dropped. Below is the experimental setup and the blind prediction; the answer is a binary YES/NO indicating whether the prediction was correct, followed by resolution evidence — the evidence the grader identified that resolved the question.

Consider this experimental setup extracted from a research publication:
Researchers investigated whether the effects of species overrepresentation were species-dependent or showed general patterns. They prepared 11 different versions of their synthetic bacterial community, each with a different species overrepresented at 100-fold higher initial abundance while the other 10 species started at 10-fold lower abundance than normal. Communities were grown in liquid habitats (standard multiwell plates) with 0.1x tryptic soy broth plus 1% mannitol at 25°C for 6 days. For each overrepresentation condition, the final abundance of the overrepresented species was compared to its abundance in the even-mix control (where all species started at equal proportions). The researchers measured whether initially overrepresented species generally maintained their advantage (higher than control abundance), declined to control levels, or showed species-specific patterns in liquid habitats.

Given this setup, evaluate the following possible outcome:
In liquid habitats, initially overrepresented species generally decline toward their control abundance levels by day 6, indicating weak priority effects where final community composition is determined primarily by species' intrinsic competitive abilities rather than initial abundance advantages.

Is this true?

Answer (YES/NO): YES